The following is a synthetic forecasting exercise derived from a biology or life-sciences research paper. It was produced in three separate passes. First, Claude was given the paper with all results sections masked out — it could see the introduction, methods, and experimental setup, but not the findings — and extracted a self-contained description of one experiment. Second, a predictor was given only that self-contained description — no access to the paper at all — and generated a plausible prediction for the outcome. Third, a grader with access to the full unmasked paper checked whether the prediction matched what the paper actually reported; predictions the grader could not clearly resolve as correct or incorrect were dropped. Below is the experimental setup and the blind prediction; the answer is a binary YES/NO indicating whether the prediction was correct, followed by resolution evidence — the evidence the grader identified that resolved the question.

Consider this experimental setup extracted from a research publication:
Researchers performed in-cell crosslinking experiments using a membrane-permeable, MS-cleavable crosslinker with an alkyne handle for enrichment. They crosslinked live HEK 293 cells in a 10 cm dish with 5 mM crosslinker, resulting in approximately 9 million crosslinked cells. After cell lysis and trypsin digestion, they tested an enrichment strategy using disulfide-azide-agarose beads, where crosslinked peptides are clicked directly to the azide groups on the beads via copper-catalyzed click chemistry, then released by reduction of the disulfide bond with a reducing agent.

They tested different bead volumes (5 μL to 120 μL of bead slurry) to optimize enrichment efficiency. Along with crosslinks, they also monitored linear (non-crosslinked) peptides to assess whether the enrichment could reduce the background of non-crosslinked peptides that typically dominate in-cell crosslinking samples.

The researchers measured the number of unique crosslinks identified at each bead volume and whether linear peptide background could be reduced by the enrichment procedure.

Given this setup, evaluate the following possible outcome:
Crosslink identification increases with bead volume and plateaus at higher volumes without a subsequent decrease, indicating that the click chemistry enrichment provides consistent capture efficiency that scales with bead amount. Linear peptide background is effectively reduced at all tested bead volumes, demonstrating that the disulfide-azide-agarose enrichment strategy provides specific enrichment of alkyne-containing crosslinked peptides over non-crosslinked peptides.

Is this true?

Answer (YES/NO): NO